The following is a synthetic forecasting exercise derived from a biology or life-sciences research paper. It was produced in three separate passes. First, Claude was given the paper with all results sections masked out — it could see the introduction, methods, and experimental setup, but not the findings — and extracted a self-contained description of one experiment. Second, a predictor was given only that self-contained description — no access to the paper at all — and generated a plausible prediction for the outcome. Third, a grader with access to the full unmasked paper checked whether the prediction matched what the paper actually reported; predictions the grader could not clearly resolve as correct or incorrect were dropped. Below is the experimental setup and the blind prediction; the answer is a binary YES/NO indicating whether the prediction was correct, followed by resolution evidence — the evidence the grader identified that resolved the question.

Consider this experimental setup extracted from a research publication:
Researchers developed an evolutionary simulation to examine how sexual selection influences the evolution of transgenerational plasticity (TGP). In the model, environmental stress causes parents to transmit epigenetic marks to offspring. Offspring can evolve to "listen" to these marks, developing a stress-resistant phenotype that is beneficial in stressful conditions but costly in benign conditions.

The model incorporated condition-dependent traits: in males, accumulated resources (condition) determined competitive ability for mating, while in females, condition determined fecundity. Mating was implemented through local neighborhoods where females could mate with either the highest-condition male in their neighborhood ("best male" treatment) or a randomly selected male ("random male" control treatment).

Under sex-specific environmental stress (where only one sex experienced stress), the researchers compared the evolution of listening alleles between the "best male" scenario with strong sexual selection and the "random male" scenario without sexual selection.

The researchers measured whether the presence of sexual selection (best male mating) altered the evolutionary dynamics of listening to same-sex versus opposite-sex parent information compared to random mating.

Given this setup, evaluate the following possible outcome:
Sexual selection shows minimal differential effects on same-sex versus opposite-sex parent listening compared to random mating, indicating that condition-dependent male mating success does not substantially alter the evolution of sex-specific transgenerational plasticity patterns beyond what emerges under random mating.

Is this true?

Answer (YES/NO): NO